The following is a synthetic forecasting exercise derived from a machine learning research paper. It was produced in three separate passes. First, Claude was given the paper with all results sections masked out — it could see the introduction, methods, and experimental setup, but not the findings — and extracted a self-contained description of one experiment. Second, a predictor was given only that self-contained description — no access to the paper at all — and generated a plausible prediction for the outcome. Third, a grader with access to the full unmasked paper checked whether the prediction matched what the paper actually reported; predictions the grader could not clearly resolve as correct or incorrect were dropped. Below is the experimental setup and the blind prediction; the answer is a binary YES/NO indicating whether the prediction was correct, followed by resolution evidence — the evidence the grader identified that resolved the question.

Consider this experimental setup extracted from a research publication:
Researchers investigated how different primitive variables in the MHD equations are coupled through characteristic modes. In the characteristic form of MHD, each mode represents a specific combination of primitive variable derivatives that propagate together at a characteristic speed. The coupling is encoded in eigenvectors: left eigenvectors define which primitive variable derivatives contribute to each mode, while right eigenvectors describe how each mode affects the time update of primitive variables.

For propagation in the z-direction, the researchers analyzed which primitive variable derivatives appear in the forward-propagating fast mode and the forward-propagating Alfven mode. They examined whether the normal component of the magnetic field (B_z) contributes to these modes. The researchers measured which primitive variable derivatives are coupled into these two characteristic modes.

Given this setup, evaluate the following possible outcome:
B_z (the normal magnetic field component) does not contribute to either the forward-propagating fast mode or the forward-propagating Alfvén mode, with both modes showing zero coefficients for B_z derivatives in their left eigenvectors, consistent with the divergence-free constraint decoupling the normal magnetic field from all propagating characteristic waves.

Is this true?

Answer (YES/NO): YES